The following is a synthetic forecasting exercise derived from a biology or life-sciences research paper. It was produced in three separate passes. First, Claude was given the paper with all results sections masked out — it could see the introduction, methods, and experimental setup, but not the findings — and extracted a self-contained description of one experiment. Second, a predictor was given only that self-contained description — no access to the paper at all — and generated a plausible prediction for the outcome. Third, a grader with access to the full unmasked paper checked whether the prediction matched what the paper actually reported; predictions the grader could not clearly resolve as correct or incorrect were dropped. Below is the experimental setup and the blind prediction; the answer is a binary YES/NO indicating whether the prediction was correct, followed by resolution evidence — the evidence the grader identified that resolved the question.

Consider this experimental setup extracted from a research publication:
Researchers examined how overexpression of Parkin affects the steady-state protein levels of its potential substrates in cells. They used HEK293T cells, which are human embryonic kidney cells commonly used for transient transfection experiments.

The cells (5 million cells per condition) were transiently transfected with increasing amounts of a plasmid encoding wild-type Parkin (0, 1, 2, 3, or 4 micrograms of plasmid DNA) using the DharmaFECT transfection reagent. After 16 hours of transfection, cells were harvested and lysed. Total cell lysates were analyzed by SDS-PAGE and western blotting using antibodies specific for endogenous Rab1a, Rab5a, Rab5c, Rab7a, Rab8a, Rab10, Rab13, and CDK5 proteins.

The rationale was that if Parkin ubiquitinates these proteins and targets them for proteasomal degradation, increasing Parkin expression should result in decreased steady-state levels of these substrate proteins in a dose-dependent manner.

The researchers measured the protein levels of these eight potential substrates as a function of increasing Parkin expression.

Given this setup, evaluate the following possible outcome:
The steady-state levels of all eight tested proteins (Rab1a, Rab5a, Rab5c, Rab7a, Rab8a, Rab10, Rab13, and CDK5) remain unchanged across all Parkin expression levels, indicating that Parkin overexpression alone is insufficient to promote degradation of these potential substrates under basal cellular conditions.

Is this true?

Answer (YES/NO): NO